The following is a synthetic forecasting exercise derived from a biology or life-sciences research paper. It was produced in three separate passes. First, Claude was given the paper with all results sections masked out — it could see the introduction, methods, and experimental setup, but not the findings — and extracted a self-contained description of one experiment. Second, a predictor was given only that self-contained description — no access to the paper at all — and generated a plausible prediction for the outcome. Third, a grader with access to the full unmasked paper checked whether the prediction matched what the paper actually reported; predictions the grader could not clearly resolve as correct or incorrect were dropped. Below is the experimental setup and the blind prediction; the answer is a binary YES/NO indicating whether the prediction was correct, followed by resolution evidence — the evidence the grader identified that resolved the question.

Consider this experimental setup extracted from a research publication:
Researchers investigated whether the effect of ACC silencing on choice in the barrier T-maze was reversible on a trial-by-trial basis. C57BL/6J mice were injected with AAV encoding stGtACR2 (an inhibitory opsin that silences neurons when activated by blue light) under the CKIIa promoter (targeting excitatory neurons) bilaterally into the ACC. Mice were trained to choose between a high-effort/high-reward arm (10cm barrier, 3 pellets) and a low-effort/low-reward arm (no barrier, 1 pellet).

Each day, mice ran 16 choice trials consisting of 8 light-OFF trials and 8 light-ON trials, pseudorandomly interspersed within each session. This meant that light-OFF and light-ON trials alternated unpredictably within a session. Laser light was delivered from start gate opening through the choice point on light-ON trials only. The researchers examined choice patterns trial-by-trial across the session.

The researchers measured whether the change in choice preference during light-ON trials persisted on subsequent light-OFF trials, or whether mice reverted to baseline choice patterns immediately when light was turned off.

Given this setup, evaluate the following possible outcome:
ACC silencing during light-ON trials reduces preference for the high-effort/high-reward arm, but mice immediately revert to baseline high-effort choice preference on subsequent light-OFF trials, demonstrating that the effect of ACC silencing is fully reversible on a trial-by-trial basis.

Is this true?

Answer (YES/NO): YES